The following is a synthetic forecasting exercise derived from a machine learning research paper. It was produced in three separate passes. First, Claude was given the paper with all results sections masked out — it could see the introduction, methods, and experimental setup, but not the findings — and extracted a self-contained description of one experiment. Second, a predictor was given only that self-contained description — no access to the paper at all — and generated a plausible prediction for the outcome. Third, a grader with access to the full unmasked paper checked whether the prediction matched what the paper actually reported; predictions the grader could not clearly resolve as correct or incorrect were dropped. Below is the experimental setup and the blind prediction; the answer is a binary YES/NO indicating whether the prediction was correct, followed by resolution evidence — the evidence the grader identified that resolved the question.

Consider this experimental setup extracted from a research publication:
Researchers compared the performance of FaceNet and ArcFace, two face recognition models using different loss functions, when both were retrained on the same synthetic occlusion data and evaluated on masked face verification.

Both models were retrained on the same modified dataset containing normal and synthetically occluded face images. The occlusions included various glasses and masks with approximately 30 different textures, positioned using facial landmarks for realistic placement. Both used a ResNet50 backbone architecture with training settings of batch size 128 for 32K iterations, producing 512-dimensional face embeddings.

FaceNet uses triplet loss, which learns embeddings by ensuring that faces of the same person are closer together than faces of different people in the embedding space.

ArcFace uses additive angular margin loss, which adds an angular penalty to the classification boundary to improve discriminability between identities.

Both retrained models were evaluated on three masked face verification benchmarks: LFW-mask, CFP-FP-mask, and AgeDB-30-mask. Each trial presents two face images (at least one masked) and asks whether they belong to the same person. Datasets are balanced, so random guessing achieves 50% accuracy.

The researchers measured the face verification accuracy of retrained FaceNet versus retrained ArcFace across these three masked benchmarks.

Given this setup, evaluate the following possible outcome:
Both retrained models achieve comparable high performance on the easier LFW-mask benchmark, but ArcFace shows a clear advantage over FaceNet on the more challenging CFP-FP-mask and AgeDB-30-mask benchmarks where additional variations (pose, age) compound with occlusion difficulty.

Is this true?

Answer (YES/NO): NO